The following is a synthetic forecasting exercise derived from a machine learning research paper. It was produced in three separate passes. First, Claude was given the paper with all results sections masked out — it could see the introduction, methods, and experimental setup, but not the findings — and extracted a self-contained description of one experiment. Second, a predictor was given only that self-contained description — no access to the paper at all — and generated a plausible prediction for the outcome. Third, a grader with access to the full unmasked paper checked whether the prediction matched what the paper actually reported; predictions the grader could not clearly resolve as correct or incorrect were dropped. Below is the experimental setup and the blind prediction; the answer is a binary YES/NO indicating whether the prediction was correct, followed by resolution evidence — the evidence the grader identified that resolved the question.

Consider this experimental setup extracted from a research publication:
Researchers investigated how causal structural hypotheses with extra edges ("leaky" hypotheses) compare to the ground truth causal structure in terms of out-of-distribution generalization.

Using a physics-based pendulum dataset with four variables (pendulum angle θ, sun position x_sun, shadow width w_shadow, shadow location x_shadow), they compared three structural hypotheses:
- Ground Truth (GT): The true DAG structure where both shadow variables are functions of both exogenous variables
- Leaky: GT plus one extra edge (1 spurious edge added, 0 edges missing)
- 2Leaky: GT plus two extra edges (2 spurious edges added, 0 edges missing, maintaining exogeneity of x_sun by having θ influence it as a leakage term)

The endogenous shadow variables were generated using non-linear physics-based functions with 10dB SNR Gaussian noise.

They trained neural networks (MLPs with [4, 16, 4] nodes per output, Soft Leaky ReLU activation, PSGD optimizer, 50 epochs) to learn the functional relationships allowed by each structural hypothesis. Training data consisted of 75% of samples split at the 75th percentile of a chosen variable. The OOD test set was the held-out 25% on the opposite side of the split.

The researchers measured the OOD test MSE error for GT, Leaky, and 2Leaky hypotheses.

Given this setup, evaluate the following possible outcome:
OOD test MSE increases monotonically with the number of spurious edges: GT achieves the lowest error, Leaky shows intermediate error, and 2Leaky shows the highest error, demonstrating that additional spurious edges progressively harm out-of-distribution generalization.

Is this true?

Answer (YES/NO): NO